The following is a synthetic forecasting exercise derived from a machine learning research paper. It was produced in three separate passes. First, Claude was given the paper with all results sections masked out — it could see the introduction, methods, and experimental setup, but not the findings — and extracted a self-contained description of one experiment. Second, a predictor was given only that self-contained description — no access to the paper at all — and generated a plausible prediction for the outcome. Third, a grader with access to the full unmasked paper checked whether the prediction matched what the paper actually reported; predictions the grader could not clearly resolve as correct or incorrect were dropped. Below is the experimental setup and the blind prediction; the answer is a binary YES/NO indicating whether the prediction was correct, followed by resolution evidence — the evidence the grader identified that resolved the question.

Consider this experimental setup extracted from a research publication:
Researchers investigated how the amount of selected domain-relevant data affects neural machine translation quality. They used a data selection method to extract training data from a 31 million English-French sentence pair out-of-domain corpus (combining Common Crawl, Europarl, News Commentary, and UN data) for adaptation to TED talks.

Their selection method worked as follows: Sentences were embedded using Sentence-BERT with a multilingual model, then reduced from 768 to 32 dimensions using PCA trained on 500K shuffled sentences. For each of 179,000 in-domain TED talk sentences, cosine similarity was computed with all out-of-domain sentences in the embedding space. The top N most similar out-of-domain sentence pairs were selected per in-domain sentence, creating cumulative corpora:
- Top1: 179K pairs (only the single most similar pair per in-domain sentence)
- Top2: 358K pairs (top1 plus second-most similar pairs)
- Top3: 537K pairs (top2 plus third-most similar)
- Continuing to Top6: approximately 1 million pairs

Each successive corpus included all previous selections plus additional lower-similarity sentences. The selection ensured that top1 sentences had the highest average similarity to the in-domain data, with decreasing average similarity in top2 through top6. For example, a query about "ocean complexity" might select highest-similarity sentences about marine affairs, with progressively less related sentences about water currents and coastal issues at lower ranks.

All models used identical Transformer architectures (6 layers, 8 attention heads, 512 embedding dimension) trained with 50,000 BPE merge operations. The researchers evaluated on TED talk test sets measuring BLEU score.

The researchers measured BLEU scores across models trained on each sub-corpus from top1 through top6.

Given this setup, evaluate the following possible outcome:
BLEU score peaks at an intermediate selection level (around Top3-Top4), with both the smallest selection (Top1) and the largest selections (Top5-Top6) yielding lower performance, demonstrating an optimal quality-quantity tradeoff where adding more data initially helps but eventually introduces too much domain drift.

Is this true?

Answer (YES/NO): NO